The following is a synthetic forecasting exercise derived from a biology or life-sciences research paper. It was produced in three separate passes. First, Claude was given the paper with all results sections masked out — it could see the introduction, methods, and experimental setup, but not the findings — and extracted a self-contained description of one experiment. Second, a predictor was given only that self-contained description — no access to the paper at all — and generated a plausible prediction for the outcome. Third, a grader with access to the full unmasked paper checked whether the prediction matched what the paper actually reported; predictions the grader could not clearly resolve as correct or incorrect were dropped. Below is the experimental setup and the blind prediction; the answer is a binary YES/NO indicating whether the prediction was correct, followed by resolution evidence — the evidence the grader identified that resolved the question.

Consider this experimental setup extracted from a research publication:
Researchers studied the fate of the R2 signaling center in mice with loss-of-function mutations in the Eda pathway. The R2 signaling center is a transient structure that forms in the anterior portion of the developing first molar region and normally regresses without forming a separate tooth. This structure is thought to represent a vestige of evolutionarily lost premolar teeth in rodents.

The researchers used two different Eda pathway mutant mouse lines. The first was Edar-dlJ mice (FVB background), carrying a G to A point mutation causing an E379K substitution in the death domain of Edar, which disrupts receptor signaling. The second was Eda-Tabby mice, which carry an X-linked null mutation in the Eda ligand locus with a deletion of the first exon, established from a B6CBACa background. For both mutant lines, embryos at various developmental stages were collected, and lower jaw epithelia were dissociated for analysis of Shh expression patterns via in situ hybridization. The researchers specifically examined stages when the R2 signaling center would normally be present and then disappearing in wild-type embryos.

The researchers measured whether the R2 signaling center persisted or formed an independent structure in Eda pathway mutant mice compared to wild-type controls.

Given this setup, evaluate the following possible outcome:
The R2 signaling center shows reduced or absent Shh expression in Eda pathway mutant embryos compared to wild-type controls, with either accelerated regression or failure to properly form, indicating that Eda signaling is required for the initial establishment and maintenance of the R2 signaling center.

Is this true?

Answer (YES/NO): NO